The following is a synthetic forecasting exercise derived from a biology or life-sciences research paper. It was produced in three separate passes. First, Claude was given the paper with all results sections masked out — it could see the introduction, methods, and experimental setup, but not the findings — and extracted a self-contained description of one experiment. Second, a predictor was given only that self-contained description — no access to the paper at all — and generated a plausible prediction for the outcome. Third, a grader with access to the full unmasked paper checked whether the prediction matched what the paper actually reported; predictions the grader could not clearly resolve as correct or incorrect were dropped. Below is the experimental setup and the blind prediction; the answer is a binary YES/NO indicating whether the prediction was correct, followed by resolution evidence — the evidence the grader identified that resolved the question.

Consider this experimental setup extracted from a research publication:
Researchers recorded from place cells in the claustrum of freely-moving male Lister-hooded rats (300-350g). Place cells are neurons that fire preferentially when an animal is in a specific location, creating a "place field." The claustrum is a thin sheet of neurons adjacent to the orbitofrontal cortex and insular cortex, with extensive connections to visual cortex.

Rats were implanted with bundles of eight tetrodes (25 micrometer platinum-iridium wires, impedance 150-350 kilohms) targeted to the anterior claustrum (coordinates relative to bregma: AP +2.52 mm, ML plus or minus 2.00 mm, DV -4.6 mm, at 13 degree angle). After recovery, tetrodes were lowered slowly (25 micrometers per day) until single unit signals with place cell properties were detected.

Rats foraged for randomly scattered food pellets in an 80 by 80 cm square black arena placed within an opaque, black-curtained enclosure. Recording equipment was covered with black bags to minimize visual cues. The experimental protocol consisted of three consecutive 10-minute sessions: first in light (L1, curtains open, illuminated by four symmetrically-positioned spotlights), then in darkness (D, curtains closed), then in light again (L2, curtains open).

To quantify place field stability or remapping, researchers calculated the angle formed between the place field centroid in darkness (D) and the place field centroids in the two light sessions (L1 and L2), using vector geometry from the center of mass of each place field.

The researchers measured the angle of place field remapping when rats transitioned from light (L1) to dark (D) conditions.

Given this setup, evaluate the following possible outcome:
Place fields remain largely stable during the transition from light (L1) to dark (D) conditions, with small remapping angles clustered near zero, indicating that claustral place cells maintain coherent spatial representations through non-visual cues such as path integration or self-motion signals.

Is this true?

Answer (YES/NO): NO